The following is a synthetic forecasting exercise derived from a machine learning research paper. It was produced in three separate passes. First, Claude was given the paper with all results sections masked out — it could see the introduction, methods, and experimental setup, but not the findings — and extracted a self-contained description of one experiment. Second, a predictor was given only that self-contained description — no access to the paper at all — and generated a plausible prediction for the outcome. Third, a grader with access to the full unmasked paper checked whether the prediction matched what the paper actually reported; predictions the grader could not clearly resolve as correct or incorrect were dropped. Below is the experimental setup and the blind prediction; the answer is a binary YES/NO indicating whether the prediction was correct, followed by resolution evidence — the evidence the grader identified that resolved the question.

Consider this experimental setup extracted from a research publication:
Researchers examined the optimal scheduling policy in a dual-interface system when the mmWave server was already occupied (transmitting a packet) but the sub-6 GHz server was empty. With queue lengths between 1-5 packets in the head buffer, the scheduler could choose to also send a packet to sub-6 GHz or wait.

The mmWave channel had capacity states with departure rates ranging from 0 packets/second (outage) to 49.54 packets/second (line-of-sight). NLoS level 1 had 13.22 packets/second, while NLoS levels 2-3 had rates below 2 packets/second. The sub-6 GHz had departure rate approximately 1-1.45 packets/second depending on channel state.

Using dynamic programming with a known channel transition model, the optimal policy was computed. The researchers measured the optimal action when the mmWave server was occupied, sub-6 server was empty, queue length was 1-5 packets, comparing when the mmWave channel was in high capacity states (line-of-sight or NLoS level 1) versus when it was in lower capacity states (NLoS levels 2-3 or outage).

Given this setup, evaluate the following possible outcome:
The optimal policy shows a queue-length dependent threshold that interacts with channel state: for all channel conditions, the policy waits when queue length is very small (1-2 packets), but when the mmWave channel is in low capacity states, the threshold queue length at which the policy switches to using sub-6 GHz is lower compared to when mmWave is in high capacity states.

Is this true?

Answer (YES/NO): NO